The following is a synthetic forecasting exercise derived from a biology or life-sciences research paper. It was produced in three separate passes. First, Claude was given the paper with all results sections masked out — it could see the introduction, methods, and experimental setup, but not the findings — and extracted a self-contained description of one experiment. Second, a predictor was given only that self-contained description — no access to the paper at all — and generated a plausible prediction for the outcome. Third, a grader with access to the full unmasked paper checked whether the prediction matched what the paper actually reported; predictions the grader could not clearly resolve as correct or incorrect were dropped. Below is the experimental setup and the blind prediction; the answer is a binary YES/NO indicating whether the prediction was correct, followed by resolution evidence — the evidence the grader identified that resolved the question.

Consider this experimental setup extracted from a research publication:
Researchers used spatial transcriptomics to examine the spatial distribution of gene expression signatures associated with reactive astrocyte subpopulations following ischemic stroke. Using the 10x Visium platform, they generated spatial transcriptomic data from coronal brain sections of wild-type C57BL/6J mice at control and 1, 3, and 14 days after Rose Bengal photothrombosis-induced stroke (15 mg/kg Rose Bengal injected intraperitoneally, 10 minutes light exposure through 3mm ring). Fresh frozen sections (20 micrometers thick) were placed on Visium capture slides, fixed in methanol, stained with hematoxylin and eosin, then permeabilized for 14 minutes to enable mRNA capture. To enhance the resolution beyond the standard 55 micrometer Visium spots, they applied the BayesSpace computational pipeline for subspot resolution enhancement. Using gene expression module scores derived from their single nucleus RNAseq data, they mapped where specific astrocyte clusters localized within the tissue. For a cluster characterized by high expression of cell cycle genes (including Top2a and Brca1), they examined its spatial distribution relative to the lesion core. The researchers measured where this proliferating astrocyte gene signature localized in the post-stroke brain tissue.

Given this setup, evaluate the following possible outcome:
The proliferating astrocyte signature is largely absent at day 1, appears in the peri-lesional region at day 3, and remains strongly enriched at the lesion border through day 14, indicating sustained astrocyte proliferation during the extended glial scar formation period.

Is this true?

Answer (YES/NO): NO